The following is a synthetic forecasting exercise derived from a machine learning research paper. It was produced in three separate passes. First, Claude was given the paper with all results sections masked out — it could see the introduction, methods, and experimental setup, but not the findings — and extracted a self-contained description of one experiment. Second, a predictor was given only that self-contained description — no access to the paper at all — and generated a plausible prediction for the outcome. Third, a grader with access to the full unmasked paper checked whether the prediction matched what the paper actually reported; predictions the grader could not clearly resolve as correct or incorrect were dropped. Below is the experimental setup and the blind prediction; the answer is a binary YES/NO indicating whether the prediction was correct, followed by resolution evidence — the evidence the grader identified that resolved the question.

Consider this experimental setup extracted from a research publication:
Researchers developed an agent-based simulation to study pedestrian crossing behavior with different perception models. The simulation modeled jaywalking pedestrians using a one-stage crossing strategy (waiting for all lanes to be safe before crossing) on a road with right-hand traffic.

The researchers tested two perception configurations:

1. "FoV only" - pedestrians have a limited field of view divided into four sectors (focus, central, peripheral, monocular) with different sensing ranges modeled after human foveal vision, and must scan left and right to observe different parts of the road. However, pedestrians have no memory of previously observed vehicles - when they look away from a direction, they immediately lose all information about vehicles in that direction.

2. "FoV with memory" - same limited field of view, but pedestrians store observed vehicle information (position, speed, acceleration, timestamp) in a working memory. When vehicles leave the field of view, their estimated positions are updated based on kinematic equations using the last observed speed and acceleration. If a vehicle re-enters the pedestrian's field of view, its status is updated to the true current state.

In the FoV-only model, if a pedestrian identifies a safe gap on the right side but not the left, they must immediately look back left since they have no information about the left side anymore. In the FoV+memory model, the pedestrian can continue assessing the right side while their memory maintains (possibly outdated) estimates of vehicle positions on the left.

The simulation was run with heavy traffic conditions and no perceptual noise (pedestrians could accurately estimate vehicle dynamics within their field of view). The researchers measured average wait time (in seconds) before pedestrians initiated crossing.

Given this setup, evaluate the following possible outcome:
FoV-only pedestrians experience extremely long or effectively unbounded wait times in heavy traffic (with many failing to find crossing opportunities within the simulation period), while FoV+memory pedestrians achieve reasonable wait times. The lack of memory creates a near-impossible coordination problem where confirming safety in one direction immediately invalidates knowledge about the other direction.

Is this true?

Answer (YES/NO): NO